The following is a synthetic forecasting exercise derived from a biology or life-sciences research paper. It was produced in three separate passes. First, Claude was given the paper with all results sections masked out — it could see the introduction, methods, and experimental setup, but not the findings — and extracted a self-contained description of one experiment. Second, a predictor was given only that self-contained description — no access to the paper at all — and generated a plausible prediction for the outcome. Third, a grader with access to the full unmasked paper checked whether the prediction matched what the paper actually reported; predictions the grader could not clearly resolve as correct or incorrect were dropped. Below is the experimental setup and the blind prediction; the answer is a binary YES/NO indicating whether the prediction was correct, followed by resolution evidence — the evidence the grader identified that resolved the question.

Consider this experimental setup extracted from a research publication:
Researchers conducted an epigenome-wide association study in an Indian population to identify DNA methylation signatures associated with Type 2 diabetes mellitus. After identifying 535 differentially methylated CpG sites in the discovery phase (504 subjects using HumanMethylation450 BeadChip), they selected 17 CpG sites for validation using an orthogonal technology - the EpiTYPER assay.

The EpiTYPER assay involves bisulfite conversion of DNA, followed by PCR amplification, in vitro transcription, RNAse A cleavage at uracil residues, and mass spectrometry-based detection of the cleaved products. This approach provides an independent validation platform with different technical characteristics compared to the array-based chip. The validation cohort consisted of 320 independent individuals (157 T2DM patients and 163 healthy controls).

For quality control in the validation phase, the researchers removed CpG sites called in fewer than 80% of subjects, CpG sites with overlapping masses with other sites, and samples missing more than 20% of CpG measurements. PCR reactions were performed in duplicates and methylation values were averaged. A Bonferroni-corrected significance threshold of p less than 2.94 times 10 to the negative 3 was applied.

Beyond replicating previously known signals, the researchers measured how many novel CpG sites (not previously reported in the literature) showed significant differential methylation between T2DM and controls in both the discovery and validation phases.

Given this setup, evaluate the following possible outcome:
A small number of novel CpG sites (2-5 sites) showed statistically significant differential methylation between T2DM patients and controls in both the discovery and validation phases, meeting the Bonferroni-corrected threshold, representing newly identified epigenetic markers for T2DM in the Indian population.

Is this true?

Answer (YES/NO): NO